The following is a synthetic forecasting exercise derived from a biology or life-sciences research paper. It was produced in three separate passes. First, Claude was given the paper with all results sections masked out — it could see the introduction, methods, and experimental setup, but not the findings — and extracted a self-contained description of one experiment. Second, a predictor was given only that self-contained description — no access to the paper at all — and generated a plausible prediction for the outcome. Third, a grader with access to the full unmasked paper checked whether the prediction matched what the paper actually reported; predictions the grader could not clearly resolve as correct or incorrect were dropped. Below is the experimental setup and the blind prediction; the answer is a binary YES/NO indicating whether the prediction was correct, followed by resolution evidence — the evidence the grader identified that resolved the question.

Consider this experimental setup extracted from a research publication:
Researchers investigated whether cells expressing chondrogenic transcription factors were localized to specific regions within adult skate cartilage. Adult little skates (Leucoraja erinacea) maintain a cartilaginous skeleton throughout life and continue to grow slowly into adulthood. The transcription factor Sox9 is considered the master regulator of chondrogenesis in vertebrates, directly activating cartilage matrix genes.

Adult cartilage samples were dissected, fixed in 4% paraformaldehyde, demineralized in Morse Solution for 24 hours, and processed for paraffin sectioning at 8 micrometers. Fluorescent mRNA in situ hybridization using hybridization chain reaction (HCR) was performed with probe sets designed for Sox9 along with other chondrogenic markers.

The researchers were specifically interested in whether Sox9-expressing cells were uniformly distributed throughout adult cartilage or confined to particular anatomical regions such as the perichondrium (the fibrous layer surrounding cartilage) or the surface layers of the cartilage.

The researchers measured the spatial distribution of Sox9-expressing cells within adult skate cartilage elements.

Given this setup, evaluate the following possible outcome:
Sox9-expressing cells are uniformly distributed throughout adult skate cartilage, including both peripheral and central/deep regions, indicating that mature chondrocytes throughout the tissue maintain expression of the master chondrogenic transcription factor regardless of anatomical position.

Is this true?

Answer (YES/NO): NO